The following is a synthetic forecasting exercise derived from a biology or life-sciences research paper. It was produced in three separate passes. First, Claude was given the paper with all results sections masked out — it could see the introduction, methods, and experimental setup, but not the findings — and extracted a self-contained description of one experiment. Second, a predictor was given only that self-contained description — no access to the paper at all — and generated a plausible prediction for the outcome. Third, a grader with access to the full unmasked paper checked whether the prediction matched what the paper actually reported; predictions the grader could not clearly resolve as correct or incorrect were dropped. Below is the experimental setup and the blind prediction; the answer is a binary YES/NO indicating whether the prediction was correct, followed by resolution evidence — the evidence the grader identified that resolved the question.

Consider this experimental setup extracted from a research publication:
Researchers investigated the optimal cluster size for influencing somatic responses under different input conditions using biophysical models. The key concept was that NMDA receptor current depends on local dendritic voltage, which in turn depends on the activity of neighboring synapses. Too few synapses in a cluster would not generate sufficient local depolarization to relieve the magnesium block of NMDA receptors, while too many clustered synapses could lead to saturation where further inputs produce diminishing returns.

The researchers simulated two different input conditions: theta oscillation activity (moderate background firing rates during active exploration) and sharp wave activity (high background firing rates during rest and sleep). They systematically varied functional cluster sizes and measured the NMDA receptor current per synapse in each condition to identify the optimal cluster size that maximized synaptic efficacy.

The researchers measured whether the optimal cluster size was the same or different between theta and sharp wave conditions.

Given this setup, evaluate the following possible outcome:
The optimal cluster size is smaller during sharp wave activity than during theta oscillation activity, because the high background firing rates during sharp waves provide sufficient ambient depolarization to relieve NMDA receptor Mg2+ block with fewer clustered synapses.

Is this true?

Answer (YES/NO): YES